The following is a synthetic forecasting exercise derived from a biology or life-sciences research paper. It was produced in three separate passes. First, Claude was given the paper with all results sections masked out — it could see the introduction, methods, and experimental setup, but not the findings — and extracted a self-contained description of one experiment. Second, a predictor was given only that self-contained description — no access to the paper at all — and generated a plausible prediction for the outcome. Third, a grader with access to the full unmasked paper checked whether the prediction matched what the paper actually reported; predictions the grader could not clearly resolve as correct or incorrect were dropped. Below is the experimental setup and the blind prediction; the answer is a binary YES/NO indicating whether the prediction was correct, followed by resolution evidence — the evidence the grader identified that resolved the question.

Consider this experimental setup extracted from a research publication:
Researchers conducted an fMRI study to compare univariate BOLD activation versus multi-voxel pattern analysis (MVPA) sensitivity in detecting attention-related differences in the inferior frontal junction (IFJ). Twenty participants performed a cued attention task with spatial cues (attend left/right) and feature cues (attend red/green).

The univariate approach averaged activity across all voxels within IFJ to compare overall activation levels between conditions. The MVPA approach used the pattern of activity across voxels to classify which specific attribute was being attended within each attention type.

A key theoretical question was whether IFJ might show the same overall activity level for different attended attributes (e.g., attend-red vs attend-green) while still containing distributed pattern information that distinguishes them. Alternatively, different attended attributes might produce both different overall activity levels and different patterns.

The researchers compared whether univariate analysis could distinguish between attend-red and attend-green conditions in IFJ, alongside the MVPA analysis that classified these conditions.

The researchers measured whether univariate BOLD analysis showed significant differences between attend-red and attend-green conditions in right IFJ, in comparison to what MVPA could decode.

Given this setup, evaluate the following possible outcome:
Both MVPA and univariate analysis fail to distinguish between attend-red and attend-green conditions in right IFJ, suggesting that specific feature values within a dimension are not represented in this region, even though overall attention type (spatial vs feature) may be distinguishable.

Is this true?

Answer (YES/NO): NO